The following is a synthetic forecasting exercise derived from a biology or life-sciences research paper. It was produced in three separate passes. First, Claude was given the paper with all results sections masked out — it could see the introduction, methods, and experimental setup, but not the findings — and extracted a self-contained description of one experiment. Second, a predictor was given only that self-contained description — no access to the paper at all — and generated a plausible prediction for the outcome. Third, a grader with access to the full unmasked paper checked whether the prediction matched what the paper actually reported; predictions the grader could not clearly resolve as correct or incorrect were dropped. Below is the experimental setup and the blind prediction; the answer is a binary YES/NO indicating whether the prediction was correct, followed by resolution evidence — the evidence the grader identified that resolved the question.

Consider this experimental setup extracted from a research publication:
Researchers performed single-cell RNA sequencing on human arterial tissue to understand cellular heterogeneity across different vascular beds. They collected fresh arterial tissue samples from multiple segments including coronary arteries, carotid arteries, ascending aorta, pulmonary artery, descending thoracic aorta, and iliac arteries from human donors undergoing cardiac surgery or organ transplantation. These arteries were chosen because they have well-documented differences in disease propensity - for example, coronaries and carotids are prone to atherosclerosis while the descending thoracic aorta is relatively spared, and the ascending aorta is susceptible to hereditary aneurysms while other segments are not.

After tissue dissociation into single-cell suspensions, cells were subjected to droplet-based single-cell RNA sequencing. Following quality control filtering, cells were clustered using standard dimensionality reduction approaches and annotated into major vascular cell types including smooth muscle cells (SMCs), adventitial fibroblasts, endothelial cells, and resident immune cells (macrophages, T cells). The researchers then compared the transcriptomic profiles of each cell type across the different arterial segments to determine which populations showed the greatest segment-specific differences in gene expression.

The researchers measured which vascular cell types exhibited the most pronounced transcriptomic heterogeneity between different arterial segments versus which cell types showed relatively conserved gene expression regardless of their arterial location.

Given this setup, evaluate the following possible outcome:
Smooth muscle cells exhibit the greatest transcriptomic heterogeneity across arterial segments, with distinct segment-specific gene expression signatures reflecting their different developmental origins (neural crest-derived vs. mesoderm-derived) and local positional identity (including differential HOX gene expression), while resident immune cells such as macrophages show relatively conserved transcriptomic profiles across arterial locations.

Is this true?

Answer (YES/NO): NO